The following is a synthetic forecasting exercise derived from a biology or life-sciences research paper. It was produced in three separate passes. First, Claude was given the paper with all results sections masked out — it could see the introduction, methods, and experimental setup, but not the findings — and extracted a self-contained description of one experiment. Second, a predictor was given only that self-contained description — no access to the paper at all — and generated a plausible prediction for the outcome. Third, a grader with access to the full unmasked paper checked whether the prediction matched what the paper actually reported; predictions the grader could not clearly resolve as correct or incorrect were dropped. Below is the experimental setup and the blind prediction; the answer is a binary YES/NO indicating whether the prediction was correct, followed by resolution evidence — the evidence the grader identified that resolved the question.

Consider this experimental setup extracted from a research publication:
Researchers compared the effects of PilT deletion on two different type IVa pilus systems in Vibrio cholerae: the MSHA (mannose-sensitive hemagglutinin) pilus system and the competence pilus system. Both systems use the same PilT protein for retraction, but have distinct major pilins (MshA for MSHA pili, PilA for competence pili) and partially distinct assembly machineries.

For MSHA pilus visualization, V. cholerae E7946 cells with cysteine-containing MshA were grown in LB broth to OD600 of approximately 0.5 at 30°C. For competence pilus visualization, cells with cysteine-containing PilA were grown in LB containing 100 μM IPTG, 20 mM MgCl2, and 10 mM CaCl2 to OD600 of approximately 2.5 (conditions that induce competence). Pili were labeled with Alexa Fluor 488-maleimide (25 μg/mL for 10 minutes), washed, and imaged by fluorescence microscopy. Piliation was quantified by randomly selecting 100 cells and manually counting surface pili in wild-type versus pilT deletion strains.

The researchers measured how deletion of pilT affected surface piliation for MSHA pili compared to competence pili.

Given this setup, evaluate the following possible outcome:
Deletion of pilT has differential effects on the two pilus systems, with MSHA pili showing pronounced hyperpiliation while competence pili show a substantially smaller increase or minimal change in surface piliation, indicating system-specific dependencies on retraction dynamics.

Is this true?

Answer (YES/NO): NO